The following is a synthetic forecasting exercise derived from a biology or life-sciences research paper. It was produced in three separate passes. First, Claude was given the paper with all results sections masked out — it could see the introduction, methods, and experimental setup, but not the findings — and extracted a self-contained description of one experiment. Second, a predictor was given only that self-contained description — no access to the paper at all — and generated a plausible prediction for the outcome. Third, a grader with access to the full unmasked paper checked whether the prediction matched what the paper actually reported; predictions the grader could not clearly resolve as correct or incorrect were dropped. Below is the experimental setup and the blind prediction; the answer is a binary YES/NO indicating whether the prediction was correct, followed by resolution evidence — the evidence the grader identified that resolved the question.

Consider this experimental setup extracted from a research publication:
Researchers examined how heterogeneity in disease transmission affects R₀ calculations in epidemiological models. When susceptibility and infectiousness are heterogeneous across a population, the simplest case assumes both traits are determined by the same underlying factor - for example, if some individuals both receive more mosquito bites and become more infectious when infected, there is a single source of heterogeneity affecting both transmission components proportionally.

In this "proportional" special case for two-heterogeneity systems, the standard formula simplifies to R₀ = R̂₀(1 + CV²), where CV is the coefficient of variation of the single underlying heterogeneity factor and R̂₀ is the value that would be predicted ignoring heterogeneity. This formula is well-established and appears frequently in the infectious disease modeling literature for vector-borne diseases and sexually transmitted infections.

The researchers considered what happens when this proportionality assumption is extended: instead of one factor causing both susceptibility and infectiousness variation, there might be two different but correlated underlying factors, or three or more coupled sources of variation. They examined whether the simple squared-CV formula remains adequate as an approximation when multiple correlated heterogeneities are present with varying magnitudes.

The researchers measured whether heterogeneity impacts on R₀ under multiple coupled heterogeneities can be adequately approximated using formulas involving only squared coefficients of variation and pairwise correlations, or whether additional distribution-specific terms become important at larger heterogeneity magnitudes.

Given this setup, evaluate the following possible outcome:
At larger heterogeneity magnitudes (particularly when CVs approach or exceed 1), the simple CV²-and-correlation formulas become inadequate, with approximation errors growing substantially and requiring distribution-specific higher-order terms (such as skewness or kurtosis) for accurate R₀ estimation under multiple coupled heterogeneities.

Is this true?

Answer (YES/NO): YES